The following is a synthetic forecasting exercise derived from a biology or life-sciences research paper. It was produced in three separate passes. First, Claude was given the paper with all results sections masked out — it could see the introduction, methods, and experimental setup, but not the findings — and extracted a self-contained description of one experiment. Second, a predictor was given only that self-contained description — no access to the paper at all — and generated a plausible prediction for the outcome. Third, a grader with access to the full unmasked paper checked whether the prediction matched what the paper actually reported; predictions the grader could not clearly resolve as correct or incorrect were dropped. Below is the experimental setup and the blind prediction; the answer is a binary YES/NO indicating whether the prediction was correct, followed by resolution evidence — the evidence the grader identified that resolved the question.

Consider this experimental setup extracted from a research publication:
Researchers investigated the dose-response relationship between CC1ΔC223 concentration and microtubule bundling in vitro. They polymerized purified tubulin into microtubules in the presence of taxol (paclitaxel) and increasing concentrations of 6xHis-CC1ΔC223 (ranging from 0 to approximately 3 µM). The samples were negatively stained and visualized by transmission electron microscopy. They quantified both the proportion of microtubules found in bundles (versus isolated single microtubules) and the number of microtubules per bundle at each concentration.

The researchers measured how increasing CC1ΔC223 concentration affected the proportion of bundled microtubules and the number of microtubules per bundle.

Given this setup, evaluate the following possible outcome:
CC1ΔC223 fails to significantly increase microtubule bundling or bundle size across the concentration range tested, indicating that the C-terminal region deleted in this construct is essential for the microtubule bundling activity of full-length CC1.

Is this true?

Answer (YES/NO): NO